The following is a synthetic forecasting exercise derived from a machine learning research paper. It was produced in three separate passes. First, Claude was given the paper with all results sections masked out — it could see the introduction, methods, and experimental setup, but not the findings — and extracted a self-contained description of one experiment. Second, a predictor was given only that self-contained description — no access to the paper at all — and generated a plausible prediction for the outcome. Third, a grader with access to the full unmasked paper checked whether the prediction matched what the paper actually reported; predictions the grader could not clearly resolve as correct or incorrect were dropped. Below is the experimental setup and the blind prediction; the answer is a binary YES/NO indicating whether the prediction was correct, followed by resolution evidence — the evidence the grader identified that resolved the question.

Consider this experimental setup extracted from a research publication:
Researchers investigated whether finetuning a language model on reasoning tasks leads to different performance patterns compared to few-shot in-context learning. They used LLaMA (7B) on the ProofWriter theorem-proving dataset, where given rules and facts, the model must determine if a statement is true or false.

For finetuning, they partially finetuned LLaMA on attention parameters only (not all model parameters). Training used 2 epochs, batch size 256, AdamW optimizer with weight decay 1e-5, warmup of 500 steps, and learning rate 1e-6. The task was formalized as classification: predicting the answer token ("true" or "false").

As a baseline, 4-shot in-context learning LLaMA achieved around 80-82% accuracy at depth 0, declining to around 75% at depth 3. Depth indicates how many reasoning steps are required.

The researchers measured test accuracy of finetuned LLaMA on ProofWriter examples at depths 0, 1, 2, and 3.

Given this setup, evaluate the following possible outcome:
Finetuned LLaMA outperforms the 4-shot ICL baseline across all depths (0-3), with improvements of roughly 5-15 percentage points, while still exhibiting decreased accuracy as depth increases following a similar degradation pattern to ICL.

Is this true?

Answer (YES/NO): NO